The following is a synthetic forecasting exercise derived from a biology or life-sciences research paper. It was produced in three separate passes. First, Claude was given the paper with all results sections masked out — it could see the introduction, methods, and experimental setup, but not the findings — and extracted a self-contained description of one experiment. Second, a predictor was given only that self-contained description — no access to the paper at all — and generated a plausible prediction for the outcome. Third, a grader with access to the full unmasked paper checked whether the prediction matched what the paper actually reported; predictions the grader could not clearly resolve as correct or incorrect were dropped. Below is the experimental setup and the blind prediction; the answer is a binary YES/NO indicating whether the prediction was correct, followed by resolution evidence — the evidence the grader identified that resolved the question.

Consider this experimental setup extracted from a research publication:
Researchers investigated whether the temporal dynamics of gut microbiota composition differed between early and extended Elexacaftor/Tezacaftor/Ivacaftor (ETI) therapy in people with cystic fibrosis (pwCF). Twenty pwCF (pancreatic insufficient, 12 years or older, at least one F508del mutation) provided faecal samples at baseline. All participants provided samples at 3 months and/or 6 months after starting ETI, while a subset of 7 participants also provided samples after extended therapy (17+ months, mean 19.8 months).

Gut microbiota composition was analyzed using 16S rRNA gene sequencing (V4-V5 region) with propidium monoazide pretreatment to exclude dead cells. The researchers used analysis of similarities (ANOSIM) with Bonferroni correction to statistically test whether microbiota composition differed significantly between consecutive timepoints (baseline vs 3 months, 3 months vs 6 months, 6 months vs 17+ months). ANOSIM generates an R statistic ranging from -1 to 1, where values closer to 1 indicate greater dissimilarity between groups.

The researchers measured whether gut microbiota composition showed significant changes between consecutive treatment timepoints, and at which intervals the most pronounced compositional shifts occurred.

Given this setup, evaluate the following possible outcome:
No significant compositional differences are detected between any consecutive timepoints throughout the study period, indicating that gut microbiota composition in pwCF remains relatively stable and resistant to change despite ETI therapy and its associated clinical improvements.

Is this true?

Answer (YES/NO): NO